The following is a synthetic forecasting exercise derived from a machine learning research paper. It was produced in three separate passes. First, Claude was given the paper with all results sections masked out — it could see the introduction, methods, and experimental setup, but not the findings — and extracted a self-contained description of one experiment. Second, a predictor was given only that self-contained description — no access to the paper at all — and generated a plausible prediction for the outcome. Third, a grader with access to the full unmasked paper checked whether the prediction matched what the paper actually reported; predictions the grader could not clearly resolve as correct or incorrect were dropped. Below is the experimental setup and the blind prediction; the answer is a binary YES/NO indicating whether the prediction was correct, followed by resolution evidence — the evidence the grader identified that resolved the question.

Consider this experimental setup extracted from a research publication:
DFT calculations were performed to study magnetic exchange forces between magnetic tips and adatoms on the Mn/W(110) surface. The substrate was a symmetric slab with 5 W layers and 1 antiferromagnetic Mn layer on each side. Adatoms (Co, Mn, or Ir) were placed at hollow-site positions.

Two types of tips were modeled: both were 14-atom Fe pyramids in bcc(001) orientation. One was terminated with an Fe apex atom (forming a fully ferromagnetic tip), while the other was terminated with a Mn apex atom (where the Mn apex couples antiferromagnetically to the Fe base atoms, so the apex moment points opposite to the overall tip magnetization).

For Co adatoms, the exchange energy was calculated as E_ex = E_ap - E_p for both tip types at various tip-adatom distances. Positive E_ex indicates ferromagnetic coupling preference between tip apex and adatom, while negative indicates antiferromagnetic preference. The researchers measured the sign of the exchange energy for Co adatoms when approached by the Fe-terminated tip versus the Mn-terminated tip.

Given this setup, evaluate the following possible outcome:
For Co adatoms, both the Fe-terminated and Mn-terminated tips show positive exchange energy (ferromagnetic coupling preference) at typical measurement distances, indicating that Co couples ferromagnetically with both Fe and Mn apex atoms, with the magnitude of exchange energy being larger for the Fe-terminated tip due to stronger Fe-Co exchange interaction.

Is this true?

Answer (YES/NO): NO